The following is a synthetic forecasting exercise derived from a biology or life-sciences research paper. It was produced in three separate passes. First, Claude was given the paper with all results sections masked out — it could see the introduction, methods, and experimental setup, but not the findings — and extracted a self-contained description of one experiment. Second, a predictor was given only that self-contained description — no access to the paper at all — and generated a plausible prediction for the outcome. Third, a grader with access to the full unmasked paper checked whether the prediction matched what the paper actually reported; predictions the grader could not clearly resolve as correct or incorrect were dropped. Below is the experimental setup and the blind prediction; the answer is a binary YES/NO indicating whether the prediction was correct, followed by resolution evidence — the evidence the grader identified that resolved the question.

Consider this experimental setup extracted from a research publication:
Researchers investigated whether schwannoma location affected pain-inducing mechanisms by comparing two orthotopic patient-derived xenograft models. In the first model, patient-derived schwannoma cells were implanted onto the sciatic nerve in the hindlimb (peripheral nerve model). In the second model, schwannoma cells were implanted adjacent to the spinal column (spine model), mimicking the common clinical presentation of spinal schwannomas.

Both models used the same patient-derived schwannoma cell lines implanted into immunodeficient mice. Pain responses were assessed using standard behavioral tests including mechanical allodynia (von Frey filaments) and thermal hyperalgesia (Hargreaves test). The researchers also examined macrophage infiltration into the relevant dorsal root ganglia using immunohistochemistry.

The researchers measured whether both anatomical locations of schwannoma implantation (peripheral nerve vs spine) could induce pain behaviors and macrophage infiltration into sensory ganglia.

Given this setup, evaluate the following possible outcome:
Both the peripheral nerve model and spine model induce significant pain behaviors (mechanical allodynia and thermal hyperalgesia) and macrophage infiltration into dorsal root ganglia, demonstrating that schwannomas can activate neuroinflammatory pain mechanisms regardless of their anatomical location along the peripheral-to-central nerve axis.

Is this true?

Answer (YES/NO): NO